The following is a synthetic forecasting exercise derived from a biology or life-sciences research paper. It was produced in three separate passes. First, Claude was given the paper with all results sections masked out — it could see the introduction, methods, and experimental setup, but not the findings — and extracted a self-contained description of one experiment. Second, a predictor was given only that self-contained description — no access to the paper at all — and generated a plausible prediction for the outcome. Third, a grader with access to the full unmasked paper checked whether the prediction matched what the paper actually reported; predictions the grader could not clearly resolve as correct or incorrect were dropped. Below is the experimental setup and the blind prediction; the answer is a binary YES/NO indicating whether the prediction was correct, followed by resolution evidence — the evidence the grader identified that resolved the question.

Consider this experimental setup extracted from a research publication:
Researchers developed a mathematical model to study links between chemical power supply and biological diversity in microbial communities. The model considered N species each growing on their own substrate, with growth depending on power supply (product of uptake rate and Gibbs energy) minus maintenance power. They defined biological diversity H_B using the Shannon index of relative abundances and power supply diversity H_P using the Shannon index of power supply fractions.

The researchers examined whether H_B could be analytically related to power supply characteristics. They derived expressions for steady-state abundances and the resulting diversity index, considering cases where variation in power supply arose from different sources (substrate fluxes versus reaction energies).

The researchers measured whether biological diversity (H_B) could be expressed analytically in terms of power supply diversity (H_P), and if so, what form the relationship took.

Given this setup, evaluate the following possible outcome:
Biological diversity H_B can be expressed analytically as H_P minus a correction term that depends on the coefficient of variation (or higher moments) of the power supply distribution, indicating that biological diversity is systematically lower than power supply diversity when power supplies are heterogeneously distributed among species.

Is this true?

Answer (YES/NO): NO